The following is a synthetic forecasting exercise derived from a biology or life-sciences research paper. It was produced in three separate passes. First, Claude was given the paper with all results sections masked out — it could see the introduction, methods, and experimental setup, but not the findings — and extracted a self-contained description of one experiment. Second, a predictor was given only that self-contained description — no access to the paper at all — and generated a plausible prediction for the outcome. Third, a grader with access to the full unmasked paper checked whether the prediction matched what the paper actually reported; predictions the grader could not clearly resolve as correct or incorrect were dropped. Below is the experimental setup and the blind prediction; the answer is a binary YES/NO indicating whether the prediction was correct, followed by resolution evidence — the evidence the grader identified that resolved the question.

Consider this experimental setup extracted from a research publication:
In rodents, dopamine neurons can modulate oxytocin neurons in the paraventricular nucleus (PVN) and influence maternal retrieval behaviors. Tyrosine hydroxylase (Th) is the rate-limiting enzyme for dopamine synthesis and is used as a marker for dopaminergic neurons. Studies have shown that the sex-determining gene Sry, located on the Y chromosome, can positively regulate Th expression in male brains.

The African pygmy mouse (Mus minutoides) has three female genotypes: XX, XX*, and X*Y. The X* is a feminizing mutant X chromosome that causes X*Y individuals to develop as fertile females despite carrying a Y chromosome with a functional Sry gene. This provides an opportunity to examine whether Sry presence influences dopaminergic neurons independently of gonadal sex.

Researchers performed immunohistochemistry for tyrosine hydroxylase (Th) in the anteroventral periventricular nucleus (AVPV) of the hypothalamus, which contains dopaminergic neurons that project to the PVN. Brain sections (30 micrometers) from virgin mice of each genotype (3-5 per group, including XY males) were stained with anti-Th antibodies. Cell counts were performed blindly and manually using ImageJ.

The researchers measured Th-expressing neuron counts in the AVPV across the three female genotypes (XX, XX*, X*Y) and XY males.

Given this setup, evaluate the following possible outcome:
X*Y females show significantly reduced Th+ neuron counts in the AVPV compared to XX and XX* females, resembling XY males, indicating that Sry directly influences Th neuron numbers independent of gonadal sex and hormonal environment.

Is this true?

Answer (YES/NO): NO